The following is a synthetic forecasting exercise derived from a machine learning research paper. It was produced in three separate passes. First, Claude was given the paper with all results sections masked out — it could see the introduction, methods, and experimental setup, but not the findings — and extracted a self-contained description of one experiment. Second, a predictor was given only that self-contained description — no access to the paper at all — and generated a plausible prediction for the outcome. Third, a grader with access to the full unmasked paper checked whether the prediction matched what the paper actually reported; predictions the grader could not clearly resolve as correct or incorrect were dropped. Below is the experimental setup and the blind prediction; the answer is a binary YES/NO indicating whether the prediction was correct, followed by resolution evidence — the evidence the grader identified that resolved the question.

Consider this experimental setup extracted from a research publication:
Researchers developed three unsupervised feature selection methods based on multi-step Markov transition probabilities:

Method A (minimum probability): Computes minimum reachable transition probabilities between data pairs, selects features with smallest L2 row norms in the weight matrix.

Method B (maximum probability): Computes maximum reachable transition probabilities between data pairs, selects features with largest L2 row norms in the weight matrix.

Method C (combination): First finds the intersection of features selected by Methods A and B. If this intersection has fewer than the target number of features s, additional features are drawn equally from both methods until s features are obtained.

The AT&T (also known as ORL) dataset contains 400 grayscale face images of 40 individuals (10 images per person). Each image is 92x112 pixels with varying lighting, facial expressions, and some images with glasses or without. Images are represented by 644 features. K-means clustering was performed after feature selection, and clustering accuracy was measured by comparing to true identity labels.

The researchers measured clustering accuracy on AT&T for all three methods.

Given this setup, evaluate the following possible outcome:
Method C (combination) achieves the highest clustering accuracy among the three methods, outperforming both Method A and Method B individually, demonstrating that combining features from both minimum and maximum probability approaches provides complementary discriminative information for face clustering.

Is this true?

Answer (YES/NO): YES